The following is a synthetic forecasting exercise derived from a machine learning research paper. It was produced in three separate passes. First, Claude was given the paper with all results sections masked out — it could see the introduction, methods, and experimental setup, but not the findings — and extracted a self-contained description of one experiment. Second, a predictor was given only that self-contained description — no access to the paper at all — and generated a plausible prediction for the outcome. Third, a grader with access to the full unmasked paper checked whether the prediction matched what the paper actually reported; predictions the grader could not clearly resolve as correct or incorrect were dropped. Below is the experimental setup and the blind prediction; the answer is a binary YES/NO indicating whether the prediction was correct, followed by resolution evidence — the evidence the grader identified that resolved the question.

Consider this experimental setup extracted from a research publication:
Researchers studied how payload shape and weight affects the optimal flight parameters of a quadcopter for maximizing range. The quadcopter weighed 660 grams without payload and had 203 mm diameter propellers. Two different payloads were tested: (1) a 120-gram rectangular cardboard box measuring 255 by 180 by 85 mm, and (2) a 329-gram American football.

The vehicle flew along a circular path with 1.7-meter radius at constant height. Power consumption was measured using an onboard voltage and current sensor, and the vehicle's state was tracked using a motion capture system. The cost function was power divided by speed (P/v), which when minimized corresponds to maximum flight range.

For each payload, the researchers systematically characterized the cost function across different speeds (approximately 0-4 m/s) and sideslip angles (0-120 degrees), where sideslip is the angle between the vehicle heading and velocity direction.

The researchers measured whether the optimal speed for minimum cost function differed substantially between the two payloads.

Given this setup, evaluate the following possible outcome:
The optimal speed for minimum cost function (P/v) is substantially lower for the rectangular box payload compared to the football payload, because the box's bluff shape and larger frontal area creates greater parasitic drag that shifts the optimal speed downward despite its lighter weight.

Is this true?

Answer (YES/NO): NO